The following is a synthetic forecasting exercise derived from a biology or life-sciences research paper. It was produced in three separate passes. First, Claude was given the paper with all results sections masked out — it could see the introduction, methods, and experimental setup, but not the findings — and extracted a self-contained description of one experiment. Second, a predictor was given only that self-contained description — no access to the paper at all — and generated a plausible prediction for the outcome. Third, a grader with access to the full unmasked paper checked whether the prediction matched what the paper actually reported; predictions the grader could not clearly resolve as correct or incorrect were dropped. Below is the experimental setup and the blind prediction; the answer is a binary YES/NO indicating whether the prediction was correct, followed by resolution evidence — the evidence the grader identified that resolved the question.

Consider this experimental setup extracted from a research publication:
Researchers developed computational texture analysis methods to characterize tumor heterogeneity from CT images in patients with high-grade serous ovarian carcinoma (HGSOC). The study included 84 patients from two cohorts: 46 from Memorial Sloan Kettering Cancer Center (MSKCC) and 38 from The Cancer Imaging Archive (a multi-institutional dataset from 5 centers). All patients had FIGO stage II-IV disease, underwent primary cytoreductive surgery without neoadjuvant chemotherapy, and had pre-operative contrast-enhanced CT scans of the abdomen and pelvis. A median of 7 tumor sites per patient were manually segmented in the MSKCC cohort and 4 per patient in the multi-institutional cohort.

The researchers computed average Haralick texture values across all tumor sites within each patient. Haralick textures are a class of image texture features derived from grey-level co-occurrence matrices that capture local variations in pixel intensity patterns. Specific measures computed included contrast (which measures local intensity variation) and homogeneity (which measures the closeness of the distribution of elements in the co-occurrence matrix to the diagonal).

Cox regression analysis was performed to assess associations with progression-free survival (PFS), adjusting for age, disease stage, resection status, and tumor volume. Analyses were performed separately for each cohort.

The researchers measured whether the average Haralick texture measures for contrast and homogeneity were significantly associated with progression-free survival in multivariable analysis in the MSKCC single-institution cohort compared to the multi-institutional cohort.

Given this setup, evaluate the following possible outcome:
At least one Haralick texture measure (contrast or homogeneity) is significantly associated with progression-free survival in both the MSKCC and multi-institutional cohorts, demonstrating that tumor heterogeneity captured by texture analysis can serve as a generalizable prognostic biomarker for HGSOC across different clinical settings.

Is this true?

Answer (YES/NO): NO